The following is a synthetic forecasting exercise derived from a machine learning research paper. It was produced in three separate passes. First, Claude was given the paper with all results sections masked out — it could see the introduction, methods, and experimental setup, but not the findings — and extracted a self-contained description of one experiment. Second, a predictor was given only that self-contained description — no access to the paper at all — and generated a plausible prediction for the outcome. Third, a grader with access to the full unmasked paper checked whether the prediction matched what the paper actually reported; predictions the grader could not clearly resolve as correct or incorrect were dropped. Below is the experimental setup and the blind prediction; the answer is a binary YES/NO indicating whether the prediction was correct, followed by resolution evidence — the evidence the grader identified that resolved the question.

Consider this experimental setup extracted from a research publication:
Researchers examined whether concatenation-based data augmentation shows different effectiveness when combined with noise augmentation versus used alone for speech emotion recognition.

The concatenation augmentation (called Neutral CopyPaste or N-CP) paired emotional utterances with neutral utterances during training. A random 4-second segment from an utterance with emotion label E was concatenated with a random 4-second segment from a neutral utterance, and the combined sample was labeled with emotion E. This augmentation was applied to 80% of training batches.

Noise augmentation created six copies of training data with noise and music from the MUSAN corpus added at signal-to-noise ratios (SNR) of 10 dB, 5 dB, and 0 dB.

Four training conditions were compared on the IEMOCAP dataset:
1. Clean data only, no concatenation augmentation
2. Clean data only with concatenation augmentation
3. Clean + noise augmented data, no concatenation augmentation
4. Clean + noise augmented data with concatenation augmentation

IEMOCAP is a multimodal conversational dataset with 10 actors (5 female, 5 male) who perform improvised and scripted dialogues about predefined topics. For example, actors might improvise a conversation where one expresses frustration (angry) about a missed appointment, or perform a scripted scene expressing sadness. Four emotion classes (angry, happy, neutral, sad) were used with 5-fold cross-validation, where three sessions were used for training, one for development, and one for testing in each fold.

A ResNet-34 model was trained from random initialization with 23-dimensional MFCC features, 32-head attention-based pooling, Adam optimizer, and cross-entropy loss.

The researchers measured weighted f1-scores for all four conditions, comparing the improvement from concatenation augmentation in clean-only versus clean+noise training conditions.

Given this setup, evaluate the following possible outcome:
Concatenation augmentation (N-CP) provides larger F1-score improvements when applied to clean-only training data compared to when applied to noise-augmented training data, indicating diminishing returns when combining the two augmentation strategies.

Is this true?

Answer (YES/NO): NO